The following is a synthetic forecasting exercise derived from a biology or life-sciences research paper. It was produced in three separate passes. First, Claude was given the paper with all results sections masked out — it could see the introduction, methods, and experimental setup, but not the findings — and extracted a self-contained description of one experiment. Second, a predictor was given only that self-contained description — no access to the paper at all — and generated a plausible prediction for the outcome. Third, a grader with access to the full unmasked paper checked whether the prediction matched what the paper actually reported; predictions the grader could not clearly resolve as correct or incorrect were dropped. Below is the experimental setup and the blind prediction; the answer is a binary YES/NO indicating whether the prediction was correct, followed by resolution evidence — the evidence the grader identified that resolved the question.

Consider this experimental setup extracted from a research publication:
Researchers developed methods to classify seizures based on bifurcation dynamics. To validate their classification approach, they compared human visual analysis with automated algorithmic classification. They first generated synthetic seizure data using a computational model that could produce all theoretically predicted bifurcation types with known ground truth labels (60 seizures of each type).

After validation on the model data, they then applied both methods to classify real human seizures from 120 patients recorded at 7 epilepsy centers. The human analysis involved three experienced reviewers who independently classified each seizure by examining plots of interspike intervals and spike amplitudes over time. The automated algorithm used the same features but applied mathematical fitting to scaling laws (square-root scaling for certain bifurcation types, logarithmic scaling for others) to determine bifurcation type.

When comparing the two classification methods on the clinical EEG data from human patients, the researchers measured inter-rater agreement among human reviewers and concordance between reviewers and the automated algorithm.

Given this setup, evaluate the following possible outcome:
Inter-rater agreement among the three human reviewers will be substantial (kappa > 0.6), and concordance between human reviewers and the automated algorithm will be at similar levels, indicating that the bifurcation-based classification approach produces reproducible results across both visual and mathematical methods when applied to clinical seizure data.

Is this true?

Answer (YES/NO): NO